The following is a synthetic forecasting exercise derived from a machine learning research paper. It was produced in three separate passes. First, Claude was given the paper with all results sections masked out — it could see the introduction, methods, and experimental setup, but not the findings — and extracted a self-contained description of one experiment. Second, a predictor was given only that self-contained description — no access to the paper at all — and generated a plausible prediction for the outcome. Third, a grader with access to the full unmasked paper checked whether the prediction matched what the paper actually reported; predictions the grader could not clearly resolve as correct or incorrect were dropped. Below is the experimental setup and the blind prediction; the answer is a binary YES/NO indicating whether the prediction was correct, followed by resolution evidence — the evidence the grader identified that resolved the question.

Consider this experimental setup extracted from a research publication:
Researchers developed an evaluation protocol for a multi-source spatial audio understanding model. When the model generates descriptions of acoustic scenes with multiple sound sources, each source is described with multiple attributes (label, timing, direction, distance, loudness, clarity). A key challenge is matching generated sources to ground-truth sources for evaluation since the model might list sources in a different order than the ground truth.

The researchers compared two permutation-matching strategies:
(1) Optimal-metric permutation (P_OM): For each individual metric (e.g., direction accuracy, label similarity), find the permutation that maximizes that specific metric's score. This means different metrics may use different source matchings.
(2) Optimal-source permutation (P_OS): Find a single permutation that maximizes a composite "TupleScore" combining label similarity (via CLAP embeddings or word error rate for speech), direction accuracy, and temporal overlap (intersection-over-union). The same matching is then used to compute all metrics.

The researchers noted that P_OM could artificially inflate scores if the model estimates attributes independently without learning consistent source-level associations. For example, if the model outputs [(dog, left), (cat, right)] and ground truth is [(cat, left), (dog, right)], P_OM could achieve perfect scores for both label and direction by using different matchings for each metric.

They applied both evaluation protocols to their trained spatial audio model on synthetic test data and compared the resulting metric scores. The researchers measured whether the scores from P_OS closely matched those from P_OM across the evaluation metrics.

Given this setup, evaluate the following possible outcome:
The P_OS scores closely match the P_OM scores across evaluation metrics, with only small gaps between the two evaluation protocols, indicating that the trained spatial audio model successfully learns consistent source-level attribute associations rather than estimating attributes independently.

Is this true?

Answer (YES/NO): YES